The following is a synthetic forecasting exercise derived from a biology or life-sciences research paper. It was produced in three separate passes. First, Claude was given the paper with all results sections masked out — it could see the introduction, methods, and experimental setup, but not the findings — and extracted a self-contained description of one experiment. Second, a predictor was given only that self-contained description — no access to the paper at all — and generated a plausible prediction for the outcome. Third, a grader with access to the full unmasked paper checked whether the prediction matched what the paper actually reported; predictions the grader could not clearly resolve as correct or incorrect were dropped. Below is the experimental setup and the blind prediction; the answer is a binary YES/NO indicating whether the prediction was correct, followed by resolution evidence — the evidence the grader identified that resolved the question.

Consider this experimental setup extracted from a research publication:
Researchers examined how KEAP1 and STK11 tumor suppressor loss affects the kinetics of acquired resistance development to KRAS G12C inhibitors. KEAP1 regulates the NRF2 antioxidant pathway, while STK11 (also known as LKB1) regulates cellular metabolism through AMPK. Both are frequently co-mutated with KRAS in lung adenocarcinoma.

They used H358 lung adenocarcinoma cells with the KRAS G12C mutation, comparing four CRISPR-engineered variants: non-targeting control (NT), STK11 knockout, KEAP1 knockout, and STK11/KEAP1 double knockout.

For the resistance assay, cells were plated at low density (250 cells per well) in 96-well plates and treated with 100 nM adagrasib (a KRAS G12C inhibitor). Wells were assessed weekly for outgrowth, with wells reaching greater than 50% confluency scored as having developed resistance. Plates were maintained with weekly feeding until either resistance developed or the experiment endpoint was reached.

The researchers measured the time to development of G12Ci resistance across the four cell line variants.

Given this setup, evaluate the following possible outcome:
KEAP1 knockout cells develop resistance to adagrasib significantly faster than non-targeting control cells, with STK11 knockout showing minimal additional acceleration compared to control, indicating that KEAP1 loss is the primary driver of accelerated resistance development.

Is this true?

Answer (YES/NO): YES